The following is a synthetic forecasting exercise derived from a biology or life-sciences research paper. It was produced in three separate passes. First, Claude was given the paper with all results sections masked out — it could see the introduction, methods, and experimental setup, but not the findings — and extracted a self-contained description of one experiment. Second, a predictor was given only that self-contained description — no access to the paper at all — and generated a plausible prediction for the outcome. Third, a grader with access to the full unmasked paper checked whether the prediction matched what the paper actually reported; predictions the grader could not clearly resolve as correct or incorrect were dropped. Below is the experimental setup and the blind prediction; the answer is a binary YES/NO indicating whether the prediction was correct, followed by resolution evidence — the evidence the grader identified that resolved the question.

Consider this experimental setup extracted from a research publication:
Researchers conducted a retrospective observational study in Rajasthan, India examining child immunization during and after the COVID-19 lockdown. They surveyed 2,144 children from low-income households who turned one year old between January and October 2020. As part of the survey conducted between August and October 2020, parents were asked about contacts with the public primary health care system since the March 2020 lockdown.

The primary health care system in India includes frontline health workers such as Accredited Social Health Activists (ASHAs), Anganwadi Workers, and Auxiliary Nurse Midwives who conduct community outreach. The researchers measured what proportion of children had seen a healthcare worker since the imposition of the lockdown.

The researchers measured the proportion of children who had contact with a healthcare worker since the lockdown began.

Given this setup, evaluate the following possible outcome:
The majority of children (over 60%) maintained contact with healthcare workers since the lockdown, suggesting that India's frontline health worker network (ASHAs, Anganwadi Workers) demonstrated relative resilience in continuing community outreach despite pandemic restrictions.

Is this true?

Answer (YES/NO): YES